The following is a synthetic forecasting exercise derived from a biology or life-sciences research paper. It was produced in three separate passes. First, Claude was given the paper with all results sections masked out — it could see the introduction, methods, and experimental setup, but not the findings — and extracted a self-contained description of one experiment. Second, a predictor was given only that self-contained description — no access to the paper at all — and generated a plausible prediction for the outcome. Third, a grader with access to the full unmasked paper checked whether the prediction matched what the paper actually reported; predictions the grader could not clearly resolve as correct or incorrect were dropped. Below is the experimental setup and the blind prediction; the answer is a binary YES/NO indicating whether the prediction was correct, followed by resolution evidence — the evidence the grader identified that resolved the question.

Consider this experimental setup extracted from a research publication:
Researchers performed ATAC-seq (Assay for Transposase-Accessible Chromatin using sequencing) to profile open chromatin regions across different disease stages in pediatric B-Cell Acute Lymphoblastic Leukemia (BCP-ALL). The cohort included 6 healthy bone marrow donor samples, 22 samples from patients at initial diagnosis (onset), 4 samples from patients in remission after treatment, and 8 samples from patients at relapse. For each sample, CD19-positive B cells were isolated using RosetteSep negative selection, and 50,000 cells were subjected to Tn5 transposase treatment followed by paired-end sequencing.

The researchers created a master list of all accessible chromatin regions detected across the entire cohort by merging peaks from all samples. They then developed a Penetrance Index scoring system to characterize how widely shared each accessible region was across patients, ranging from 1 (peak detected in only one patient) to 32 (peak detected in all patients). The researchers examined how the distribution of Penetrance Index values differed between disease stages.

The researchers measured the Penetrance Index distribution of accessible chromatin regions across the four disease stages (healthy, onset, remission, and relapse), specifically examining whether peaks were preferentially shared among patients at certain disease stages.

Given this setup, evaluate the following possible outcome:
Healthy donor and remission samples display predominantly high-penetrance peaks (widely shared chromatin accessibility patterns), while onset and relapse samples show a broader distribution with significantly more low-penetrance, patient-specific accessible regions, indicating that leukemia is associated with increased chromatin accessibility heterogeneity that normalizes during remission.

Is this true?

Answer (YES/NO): NO